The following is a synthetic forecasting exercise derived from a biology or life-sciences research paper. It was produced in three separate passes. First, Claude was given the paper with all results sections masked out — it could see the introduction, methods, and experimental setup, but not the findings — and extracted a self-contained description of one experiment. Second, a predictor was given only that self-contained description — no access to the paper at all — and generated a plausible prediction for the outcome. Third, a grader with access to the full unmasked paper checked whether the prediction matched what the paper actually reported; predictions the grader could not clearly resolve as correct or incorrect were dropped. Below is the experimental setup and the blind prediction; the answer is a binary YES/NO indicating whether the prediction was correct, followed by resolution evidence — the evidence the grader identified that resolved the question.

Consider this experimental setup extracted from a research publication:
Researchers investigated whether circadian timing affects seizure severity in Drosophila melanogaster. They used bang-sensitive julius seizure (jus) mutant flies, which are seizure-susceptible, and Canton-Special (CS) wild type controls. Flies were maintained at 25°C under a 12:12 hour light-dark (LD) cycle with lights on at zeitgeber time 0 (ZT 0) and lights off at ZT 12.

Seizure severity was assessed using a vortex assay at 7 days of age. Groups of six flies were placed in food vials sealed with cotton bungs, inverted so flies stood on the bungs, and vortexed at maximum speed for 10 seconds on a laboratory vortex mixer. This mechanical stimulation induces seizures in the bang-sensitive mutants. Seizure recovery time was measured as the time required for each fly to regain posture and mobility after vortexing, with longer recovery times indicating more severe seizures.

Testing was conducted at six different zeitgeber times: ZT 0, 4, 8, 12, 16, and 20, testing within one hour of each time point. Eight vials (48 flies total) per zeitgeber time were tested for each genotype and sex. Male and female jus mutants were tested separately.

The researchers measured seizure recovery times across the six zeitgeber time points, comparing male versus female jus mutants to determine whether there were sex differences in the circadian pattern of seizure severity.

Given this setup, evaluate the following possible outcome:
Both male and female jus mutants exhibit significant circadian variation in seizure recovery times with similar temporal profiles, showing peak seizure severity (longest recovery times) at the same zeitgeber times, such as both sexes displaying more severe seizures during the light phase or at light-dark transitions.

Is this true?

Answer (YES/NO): NO